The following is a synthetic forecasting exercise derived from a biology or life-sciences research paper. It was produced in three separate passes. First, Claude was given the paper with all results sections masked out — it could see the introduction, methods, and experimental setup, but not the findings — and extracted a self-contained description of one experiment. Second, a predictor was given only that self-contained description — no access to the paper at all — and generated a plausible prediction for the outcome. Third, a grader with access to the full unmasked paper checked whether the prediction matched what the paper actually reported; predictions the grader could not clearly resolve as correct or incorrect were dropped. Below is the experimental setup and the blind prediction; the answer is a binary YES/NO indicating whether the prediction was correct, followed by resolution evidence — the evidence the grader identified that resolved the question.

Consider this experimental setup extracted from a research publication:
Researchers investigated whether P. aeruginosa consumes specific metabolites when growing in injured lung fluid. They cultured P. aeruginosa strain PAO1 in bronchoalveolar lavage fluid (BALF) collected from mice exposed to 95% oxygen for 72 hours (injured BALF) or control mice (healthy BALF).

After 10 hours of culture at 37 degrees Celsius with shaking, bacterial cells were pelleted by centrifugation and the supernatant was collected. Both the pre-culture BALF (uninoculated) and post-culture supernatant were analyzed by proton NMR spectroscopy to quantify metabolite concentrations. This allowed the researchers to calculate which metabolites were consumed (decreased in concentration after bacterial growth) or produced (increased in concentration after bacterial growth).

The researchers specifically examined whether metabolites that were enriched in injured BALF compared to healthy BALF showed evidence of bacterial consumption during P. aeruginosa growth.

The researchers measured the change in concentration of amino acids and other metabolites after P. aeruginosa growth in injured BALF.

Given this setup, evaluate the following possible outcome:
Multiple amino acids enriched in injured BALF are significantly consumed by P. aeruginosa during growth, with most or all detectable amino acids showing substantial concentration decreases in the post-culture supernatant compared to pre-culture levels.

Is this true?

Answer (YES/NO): NO